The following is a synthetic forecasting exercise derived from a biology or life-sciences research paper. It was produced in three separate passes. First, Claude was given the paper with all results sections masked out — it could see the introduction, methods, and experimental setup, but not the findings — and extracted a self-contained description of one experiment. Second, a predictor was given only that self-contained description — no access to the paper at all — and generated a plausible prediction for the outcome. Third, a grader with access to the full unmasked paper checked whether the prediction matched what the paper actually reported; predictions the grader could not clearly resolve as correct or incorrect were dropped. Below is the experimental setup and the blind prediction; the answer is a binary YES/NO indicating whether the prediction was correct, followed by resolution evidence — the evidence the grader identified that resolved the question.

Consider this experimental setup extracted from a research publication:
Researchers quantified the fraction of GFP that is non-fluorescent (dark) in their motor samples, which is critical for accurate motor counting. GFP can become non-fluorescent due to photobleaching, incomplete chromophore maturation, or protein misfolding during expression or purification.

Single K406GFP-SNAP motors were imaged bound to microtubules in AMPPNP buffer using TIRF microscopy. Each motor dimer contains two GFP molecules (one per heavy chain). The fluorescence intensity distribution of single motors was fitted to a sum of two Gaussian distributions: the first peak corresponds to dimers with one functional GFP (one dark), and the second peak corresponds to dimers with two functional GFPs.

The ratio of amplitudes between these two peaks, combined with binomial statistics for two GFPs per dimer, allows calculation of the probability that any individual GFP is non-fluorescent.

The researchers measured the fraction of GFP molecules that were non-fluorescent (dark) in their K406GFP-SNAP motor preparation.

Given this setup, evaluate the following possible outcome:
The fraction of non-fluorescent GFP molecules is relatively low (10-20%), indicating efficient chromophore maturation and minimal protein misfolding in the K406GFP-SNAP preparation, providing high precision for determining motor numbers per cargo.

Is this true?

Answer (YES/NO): NO